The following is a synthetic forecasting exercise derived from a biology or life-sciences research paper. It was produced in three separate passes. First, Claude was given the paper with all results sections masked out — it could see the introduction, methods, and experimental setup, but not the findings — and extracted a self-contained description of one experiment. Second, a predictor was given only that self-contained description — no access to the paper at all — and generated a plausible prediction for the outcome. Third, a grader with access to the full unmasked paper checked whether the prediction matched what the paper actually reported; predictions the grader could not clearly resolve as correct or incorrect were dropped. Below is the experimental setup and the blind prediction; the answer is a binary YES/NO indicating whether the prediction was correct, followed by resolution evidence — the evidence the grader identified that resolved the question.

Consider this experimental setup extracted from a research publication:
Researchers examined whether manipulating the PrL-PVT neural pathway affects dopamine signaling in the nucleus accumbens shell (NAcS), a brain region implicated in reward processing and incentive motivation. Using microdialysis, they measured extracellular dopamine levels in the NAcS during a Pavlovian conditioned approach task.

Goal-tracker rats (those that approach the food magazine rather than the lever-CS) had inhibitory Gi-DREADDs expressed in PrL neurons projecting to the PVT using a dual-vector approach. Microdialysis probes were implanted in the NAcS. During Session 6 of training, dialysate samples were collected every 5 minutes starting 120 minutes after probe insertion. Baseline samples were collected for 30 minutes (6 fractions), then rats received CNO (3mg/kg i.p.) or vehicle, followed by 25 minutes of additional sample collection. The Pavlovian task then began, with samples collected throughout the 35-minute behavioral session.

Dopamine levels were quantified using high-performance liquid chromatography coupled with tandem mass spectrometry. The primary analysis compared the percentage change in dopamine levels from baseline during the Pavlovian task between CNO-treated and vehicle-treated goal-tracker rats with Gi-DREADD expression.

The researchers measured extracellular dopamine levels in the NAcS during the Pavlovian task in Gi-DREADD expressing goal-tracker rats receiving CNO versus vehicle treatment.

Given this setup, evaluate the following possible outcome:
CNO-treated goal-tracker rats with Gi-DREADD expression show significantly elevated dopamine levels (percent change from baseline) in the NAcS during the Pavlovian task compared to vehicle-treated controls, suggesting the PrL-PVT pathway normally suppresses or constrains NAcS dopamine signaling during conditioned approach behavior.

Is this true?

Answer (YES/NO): YES